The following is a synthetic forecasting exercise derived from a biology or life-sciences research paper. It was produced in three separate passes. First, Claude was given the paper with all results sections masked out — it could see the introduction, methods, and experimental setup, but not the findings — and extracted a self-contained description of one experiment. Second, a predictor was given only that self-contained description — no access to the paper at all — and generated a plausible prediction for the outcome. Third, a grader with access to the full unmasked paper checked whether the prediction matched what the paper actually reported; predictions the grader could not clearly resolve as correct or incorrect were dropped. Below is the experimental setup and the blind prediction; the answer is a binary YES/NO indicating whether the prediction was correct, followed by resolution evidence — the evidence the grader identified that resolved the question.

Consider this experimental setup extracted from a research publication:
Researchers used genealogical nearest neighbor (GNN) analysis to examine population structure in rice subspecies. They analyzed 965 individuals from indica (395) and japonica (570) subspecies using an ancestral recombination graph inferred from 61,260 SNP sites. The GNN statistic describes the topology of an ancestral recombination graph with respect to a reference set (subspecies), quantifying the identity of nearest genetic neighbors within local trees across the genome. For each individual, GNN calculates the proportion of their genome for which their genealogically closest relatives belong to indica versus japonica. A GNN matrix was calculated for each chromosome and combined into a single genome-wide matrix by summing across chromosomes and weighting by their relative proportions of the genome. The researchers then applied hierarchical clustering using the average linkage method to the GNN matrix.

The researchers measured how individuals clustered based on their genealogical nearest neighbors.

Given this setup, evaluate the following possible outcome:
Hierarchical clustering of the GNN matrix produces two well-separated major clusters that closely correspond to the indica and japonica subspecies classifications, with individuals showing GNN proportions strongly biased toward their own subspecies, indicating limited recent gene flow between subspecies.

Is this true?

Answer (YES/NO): YES